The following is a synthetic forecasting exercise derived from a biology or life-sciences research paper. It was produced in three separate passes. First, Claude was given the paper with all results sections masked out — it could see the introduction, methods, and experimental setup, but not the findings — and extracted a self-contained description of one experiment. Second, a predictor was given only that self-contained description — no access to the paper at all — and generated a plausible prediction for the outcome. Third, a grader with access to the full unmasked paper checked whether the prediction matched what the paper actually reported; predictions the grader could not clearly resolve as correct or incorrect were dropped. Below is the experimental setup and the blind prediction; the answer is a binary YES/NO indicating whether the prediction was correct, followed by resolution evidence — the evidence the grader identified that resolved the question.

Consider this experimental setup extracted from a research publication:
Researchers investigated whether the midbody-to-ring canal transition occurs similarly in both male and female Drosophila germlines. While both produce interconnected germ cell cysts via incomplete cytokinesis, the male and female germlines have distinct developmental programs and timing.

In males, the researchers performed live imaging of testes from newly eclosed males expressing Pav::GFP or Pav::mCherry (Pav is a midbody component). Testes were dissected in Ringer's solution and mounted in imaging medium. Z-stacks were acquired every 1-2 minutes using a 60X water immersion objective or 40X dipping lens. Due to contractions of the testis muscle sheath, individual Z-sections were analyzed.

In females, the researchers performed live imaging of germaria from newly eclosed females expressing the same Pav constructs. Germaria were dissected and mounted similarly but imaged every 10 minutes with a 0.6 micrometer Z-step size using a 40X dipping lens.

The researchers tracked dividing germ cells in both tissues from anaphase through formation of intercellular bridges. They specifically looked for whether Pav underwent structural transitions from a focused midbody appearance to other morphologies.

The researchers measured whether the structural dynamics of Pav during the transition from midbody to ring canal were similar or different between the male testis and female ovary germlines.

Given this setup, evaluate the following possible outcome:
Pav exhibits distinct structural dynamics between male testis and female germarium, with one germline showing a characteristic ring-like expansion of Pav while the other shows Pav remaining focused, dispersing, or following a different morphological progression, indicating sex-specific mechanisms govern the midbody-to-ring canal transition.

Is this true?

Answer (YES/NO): NO